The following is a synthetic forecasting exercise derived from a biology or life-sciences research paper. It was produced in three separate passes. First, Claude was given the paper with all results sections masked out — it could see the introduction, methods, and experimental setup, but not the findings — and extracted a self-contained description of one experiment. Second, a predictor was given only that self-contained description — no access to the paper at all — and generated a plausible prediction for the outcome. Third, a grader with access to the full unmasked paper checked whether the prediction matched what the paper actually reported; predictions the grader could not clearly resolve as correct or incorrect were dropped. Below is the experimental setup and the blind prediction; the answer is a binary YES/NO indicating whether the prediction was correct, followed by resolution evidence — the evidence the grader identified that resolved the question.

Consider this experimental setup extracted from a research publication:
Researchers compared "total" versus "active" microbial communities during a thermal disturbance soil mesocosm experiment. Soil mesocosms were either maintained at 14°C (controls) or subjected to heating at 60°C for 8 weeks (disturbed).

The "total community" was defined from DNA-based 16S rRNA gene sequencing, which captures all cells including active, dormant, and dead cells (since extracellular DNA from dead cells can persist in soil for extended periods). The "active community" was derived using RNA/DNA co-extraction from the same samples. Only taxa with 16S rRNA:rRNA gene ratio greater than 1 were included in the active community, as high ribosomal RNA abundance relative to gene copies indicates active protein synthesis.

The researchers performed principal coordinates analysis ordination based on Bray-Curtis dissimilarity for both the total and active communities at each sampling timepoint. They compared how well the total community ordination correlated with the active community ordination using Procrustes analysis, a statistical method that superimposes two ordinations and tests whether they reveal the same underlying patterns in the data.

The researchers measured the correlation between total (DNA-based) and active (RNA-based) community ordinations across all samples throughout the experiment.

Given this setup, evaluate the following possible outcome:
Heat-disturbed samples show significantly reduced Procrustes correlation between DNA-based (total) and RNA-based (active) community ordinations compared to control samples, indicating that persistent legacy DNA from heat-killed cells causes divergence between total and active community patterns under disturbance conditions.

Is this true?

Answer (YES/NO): NO